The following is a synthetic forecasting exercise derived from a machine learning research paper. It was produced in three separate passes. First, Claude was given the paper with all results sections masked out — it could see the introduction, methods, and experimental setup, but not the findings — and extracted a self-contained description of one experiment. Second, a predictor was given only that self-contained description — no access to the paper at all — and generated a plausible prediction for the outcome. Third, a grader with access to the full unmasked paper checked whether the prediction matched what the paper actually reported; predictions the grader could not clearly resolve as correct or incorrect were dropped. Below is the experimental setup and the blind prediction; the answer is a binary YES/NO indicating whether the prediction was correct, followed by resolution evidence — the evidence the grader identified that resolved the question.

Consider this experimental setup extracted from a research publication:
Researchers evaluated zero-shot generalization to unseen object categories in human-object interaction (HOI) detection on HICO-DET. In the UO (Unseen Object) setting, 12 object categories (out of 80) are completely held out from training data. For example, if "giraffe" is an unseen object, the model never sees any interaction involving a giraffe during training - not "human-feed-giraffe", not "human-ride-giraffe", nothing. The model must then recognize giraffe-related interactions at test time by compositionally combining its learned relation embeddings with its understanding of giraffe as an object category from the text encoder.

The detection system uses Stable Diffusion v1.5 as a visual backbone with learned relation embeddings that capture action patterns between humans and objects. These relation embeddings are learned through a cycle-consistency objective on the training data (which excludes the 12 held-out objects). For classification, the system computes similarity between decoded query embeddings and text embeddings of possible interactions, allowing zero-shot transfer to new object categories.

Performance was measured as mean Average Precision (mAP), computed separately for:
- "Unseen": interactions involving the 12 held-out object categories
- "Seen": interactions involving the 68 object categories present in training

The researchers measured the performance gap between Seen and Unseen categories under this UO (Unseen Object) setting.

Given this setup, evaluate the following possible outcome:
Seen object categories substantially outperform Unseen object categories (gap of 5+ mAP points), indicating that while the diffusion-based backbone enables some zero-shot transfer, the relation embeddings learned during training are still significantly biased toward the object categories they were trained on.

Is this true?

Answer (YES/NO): YES